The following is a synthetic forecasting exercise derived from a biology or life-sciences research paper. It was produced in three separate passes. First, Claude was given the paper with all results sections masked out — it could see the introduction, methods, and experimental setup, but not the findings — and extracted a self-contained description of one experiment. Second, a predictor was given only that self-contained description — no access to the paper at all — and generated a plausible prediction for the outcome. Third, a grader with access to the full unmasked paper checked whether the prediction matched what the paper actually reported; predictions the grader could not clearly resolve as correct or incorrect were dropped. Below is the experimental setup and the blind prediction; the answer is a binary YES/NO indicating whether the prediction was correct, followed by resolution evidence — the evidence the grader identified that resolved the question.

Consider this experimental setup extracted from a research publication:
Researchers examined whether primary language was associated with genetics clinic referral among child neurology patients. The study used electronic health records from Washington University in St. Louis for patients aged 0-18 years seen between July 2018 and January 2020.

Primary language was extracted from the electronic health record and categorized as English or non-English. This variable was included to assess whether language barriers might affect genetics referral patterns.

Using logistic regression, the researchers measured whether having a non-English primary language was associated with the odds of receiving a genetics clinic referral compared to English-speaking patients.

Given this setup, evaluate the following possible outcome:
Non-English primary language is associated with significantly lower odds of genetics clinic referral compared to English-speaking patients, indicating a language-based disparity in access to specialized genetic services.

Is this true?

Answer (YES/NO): NO